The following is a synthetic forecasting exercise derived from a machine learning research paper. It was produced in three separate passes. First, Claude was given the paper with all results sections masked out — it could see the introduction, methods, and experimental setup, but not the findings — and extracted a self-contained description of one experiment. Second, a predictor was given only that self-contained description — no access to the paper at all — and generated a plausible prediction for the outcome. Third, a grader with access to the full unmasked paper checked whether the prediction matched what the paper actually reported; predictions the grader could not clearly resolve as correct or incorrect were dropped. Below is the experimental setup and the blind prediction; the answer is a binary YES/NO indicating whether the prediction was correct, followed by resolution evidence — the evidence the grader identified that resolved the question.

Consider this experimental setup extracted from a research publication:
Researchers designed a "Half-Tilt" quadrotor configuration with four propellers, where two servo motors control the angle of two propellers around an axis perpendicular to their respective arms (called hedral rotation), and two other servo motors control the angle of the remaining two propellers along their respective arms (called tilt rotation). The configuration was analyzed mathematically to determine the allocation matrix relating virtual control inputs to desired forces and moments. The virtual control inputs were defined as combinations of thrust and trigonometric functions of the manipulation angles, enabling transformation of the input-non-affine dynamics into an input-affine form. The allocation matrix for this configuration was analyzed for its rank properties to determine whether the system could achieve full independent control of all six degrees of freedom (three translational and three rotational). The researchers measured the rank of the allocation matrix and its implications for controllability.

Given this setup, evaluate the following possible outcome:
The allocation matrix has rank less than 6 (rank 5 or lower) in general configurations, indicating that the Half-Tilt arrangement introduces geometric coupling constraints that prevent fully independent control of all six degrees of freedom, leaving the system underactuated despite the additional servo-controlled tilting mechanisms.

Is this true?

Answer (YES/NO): YES